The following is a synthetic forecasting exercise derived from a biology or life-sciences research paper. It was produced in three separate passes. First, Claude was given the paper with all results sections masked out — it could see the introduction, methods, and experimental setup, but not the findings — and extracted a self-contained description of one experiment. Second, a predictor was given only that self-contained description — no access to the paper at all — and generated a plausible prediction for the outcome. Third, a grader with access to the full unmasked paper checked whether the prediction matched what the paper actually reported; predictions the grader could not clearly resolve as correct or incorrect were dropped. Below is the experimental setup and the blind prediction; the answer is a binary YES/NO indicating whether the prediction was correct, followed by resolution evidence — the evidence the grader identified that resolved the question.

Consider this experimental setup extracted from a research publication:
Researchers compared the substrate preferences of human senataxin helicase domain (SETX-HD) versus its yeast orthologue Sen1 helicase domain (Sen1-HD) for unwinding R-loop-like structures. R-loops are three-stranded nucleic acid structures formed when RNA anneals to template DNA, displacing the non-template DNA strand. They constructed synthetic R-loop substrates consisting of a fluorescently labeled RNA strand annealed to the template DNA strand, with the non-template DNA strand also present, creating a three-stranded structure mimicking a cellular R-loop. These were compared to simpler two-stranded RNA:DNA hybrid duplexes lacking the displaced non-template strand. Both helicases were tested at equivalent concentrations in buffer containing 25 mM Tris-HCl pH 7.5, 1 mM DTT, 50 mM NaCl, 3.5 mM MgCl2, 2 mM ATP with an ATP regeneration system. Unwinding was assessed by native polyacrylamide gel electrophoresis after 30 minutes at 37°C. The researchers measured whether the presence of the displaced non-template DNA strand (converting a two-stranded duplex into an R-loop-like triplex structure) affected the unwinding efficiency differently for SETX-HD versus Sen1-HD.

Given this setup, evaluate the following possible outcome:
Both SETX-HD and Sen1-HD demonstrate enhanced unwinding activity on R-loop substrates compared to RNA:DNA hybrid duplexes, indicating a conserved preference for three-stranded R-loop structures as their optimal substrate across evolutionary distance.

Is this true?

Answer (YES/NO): NO